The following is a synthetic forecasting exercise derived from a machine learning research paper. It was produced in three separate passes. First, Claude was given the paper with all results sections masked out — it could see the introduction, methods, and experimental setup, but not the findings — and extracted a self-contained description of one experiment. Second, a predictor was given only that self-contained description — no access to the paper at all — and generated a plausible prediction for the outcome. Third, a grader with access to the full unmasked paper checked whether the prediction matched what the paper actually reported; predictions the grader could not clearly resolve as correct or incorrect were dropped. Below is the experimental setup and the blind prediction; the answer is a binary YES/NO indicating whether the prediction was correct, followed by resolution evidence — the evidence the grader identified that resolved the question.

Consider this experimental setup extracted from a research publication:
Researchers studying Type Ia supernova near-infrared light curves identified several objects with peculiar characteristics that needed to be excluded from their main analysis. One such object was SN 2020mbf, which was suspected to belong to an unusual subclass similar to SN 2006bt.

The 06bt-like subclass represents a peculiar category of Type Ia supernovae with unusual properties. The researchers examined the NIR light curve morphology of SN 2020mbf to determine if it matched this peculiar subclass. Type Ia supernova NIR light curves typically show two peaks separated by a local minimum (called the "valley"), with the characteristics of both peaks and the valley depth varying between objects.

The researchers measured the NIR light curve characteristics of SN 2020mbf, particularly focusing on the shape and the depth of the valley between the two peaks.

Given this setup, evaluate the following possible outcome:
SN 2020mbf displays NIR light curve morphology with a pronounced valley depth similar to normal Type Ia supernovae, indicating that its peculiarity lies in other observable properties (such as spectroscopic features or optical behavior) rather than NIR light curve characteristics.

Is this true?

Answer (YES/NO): NO